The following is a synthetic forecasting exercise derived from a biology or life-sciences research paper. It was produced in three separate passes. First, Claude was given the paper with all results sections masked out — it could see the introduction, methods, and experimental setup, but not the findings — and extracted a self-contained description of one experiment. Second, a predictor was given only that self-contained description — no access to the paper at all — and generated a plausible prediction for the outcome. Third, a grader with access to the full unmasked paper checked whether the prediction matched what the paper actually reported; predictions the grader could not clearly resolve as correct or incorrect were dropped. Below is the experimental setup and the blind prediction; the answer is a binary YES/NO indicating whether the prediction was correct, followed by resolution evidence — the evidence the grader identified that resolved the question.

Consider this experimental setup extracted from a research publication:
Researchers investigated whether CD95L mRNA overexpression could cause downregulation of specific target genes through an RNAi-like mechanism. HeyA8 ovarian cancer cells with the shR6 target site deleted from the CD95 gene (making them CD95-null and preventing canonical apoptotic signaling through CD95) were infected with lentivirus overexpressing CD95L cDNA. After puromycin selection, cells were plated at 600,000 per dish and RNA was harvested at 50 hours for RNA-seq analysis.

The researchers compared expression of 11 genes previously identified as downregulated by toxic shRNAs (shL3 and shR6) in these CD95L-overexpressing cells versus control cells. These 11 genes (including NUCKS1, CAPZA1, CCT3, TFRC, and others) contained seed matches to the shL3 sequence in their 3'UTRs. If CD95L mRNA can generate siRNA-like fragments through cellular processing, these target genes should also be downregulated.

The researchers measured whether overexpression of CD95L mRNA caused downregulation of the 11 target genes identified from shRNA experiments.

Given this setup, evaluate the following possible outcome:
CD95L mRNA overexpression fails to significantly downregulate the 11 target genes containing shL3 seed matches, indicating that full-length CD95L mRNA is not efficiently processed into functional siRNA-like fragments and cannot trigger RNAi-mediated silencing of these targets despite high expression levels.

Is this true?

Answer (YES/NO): NO